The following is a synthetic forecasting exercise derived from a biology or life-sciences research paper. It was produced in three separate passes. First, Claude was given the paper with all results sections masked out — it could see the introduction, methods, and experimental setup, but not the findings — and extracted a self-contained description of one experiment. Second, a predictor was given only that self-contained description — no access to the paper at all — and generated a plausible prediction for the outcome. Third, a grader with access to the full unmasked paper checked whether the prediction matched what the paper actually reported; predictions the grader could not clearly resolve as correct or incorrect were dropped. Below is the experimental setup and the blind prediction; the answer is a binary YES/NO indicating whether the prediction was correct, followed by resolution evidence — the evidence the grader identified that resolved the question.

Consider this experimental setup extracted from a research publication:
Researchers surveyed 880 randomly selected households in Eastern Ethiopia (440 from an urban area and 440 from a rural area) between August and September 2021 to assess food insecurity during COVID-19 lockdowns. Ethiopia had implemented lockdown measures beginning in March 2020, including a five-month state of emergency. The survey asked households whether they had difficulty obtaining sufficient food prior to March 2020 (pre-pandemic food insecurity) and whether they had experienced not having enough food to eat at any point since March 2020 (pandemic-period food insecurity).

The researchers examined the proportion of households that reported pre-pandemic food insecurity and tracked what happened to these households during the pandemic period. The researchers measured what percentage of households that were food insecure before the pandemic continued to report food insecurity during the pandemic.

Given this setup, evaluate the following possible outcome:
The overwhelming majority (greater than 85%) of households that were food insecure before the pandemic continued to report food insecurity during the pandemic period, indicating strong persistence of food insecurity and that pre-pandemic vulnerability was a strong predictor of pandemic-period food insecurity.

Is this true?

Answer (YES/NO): YES